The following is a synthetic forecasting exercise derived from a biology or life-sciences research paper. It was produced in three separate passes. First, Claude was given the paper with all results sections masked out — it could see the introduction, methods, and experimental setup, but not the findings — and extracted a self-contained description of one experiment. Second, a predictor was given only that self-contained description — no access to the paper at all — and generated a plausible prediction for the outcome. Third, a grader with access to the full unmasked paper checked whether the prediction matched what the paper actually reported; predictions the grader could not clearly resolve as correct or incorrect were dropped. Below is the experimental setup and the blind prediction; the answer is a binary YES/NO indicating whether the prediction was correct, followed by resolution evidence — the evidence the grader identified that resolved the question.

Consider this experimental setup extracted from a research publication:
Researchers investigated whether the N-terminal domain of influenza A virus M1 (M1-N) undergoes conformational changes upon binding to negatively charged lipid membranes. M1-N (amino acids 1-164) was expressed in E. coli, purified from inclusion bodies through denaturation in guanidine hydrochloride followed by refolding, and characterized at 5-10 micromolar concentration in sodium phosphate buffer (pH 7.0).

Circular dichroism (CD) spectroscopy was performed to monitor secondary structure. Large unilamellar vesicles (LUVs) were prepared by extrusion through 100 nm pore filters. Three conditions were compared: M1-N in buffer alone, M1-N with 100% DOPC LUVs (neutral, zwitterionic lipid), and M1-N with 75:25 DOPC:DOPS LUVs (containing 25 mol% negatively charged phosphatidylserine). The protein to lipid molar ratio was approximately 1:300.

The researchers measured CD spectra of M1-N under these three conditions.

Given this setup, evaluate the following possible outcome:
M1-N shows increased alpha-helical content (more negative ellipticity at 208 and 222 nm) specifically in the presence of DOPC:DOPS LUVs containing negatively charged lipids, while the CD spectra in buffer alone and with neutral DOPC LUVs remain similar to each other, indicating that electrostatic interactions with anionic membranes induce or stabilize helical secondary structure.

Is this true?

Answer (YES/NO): NO